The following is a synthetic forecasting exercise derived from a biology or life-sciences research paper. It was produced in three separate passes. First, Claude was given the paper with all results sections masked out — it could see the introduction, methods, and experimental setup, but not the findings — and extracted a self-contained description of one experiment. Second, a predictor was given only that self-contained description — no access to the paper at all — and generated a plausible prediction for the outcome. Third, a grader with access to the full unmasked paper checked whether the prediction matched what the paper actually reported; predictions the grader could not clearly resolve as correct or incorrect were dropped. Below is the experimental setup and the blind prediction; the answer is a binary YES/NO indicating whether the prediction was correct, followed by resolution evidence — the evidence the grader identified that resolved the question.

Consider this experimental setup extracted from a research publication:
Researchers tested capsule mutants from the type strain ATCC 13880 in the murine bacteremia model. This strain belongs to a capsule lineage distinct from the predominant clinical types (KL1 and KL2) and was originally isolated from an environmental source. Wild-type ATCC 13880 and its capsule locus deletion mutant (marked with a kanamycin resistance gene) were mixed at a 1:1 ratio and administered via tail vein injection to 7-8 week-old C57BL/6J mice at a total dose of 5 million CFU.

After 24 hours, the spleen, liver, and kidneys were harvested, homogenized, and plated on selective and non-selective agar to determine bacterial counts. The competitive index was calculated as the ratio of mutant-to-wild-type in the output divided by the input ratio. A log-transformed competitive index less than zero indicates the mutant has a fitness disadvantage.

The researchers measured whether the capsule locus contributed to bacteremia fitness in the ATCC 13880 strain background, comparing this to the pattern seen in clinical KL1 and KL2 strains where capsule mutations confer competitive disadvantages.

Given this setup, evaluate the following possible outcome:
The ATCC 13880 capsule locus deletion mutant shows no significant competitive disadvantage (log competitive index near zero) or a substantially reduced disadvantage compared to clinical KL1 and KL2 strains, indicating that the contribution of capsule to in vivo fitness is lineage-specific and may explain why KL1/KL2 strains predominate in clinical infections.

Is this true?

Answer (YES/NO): YES